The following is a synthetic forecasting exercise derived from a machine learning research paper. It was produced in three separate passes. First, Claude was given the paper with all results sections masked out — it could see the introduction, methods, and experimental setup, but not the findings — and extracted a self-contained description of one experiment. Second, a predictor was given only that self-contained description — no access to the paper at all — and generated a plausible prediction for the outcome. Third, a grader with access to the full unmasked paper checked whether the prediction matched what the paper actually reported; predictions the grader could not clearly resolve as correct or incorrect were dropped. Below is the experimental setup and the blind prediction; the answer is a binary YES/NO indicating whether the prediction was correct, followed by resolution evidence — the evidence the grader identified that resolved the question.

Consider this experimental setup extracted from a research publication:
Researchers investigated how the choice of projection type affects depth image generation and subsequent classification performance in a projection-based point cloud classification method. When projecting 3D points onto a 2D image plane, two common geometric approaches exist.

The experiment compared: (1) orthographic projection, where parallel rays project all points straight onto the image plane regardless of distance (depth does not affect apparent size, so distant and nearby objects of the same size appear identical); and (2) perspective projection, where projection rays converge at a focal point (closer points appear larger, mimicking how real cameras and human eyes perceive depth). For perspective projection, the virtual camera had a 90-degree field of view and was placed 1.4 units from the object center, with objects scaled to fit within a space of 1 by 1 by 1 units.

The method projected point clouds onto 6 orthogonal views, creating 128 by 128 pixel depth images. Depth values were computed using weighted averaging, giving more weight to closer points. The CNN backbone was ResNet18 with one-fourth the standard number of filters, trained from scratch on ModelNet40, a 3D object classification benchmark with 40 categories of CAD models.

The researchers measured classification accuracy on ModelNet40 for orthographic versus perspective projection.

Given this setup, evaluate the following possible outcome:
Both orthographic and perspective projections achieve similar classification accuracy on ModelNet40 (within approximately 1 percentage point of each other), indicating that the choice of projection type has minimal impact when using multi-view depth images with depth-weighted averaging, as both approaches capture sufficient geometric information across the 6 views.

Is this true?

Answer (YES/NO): YES